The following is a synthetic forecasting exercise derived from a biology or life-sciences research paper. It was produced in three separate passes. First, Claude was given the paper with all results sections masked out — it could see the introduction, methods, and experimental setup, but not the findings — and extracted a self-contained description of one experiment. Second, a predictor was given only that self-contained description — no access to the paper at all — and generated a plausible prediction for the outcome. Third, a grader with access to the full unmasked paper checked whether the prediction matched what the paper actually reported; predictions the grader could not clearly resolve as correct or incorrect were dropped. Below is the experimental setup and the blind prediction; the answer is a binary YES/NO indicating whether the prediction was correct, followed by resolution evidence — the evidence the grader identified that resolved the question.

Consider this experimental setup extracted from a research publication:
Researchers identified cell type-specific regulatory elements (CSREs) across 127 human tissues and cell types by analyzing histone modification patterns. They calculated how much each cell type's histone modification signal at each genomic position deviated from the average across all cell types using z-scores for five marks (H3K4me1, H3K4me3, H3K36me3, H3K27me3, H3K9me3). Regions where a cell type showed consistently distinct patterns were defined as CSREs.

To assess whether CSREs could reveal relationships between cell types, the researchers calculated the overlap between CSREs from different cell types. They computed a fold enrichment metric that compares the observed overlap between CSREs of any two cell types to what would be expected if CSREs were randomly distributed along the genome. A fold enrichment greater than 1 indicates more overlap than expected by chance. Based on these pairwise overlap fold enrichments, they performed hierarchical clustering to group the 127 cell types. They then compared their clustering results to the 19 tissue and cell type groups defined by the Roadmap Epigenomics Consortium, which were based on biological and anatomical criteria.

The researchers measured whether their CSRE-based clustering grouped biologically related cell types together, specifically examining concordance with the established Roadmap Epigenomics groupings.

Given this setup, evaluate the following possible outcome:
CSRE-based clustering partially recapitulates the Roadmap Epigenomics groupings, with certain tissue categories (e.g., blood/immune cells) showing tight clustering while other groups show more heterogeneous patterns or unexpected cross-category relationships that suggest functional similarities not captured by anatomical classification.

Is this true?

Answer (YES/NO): NO